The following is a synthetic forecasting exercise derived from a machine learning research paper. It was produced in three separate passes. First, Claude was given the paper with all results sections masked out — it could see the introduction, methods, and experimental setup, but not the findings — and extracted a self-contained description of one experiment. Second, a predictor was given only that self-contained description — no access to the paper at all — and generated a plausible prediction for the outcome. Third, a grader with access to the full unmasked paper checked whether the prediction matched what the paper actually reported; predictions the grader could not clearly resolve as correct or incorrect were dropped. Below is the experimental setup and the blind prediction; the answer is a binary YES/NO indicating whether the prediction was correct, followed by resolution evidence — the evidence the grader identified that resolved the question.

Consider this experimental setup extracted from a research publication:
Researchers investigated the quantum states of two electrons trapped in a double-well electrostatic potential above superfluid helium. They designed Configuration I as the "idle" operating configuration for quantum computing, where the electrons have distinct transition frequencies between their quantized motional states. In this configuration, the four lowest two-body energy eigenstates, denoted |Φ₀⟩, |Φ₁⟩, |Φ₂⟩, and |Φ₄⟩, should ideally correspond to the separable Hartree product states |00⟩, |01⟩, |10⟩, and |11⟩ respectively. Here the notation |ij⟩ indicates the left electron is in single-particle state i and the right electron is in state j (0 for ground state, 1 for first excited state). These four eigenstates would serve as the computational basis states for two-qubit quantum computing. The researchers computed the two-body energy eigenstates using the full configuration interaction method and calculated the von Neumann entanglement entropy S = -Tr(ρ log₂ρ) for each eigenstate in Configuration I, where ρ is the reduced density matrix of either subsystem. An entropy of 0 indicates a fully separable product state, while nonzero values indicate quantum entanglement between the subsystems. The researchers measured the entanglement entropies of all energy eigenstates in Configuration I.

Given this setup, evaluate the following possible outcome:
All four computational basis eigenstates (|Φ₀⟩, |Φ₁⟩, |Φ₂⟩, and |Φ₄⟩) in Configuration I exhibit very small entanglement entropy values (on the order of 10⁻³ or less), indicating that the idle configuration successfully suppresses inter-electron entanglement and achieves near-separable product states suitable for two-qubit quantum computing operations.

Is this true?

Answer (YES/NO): NO